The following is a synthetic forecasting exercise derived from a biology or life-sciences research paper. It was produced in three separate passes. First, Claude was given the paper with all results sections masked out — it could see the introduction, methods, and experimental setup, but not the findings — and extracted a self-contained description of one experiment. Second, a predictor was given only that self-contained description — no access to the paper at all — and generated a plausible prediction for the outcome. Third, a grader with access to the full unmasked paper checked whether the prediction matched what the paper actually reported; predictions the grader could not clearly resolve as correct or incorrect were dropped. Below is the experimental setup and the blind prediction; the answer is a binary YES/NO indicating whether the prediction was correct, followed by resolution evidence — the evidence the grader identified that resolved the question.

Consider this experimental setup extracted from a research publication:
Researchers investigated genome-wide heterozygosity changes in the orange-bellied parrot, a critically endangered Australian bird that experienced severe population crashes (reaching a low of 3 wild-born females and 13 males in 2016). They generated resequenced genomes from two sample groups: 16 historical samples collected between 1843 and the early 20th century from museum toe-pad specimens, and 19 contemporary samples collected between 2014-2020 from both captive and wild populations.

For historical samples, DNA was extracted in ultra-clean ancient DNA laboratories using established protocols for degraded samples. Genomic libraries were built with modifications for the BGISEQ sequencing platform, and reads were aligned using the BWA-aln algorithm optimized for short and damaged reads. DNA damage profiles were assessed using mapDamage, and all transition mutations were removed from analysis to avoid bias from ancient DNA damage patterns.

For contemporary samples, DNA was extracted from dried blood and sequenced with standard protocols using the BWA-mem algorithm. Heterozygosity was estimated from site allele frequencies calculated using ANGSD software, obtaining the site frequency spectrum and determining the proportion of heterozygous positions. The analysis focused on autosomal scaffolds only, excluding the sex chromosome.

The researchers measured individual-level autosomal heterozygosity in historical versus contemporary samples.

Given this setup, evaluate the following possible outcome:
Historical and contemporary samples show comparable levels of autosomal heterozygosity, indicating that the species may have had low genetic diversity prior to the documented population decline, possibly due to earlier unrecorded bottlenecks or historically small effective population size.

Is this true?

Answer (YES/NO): NO